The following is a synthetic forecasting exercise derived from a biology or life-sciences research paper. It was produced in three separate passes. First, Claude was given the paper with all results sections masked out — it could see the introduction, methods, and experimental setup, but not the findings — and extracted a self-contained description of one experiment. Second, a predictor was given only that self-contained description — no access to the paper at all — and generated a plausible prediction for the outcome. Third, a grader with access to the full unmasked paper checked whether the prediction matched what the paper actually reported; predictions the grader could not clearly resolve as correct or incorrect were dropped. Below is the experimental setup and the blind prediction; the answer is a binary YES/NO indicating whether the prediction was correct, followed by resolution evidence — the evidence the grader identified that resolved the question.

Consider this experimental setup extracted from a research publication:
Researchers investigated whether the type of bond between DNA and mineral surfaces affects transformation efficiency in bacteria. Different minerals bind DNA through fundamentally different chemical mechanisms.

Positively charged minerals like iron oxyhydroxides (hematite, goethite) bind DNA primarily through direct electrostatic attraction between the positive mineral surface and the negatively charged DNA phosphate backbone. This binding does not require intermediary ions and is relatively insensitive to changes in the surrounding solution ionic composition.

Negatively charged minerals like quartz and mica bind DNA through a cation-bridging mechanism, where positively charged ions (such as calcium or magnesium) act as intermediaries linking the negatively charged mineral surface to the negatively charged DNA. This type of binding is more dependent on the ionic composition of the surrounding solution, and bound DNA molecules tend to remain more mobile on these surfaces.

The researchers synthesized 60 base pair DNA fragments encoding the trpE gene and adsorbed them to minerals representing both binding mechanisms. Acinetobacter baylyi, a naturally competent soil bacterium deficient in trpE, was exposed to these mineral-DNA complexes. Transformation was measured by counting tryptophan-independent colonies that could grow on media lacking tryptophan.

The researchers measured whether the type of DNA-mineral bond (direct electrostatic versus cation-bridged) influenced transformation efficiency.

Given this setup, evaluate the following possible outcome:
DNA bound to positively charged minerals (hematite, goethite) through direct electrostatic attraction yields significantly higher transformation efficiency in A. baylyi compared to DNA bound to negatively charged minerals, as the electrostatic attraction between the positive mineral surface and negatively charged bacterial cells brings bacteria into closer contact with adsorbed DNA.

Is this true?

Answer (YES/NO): NO